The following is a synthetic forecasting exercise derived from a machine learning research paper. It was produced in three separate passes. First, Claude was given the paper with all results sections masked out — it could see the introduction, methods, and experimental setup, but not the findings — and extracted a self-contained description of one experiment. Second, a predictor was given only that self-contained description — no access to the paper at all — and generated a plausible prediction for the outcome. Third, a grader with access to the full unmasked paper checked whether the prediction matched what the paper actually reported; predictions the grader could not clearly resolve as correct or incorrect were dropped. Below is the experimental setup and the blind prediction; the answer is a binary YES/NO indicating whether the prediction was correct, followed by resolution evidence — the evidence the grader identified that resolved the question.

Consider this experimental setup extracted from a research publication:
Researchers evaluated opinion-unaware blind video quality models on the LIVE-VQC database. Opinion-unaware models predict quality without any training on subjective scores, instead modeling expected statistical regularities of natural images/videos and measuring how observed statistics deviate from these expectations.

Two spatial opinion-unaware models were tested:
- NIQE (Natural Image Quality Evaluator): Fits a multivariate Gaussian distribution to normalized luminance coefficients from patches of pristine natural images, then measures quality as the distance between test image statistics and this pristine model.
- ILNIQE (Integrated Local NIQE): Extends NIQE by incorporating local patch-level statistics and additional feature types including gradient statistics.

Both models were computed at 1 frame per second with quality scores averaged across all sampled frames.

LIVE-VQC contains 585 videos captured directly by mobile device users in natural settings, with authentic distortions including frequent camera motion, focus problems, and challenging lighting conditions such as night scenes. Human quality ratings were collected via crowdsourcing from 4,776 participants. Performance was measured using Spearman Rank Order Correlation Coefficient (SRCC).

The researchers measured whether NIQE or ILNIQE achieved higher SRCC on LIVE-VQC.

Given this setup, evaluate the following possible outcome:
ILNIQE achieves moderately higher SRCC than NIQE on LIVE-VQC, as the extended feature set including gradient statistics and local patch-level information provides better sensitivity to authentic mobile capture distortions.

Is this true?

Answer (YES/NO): NO